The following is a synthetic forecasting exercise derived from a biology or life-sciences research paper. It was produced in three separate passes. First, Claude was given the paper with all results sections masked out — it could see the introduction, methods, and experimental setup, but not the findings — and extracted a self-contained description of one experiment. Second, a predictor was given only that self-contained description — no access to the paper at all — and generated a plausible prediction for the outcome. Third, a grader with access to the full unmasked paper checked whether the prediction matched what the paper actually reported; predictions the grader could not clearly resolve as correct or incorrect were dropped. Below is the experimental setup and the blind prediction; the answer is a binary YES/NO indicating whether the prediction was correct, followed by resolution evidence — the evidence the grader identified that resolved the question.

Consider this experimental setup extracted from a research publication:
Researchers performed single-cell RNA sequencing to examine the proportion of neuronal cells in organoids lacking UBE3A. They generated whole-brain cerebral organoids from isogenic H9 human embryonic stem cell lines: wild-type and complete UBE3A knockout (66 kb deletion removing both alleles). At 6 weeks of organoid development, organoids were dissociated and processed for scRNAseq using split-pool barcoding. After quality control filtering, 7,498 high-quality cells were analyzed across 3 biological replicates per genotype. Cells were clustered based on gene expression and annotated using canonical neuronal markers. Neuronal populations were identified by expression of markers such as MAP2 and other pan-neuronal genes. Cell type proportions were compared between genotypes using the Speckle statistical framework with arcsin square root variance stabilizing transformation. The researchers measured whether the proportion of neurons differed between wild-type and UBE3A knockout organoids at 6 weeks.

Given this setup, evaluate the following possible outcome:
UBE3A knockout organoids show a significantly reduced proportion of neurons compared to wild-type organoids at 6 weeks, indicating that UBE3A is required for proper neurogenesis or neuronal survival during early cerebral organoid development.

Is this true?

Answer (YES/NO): NO